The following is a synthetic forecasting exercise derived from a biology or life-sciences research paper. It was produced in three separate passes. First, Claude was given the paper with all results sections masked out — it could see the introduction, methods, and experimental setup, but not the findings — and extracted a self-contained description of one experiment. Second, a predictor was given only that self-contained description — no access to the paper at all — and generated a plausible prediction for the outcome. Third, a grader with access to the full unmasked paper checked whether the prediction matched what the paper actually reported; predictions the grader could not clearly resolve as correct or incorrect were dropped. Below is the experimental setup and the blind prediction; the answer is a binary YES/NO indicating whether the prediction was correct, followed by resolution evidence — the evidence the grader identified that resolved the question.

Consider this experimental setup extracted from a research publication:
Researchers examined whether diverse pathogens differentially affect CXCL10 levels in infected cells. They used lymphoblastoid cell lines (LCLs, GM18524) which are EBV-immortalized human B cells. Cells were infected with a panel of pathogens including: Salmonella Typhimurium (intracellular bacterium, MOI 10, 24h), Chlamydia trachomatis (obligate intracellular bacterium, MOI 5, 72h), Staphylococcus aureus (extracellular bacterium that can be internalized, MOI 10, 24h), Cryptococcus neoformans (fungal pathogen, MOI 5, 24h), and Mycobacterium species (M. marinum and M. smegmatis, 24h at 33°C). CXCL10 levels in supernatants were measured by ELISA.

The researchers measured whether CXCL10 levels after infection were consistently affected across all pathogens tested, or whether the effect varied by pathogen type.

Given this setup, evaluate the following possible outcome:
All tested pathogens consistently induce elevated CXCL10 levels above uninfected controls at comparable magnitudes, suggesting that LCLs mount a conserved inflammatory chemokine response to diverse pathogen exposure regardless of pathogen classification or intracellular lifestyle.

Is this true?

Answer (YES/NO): NO